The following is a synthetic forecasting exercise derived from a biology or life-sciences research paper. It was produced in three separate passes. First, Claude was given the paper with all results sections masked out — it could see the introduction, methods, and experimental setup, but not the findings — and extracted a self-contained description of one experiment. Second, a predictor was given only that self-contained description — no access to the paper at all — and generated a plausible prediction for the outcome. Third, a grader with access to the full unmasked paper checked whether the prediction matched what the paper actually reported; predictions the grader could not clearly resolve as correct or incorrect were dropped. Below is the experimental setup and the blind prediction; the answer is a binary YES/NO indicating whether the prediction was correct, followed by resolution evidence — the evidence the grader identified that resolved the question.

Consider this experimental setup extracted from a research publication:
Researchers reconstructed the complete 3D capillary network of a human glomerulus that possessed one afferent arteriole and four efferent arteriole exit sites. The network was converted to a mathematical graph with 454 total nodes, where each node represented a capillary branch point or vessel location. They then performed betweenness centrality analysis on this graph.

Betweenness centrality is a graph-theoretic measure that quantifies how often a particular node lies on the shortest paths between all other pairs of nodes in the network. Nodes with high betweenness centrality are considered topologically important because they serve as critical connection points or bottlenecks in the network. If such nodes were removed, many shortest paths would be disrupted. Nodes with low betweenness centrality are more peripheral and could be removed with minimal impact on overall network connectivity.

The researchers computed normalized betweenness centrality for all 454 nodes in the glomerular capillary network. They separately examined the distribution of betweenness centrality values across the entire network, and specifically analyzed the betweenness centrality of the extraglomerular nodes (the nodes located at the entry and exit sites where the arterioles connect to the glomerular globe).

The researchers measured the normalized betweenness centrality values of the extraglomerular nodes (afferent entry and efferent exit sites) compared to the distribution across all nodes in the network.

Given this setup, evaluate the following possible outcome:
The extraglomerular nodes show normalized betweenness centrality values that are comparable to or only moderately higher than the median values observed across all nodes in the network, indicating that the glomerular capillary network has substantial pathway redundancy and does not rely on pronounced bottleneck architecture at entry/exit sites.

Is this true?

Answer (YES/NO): NO